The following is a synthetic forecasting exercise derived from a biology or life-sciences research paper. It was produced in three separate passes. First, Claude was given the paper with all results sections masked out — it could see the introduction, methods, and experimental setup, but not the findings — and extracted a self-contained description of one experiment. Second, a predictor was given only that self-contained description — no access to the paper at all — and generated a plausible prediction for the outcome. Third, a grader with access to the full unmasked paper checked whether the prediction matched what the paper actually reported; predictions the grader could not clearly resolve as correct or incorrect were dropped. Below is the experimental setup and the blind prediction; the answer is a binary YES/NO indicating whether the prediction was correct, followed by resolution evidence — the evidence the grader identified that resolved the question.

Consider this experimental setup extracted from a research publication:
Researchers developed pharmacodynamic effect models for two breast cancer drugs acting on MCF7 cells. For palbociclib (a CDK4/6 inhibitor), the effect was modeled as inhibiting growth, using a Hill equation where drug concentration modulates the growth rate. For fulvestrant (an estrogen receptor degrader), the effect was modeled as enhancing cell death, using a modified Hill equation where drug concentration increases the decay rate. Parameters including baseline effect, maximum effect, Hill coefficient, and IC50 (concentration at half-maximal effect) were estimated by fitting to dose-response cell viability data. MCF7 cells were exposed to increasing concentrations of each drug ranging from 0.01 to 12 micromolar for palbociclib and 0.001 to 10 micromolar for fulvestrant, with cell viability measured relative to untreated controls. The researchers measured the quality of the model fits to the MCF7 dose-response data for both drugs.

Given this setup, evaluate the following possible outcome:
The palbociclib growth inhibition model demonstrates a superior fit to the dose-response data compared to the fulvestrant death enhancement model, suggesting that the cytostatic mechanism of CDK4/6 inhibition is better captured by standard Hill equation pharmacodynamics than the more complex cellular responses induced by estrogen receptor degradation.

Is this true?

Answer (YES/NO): YES